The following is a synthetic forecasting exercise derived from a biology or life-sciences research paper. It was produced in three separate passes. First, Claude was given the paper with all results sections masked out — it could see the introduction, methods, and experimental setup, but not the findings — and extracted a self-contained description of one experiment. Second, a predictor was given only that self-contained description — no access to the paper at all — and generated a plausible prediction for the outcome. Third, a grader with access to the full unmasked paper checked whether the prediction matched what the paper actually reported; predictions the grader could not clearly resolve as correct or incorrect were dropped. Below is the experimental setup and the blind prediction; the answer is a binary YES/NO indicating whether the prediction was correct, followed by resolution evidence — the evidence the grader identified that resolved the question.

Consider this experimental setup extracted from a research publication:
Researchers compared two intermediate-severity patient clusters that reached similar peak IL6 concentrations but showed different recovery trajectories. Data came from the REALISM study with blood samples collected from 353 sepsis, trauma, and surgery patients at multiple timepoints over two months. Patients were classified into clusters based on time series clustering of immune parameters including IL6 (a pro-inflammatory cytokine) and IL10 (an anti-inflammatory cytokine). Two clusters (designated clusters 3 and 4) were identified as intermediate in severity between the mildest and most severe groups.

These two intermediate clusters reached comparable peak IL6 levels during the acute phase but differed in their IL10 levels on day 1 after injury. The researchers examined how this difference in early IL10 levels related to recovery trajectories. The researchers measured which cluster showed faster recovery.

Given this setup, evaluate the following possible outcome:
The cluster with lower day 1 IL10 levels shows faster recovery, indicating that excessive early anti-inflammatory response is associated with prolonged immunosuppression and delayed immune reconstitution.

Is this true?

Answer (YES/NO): NO